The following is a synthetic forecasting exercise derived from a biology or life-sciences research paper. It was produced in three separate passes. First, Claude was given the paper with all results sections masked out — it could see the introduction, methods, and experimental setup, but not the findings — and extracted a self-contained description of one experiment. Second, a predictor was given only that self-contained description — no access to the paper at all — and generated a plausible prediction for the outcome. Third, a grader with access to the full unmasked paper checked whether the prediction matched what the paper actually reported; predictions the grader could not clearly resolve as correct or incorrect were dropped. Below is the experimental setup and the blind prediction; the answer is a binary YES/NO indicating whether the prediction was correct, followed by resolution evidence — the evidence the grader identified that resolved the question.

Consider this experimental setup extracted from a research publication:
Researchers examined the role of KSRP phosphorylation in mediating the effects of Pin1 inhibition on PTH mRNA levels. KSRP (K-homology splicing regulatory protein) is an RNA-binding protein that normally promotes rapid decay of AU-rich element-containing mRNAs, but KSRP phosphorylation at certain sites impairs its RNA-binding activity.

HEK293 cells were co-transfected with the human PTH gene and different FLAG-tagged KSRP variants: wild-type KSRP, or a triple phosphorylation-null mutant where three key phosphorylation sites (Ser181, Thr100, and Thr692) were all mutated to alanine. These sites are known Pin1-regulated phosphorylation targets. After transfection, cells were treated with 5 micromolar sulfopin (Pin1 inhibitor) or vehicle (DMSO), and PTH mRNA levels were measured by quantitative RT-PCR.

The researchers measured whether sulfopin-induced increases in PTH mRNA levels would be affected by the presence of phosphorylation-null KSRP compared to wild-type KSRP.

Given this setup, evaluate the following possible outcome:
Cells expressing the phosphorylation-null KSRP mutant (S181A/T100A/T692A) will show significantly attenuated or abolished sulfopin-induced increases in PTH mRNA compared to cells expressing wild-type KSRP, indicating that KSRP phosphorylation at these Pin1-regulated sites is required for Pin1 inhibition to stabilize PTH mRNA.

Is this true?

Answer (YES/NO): YES